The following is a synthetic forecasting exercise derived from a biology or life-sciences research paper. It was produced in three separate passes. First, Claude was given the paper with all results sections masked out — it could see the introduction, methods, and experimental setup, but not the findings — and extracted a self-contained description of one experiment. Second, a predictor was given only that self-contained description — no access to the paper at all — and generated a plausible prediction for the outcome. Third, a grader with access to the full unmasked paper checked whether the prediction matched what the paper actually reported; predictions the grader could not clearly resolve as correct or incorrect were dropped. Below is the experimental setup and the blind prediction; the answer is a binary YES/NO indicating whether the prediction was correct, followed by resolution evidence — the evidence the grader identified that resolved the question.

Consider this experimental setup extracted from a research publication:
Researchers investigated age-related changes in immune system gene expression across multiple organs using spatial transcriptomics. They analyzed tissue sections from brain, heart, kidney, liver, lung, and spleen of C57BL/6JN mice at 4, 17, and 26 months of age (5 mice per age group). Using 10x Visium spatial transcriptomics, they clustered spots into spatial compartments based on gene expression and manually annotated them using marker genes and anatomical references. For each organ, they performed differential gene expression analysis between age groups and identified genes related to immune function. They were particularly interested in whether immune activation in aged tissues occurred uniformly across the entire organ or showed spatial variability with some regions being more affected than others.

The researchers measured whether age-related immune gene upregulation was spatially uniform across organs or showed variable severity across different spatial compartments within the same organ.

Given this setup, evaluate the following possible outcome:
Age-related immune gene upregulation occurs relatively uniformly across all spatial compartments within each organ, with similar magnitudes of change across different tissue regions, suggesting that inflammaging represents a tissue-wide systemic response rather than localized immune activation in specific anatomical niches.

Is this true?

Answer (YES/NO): NO